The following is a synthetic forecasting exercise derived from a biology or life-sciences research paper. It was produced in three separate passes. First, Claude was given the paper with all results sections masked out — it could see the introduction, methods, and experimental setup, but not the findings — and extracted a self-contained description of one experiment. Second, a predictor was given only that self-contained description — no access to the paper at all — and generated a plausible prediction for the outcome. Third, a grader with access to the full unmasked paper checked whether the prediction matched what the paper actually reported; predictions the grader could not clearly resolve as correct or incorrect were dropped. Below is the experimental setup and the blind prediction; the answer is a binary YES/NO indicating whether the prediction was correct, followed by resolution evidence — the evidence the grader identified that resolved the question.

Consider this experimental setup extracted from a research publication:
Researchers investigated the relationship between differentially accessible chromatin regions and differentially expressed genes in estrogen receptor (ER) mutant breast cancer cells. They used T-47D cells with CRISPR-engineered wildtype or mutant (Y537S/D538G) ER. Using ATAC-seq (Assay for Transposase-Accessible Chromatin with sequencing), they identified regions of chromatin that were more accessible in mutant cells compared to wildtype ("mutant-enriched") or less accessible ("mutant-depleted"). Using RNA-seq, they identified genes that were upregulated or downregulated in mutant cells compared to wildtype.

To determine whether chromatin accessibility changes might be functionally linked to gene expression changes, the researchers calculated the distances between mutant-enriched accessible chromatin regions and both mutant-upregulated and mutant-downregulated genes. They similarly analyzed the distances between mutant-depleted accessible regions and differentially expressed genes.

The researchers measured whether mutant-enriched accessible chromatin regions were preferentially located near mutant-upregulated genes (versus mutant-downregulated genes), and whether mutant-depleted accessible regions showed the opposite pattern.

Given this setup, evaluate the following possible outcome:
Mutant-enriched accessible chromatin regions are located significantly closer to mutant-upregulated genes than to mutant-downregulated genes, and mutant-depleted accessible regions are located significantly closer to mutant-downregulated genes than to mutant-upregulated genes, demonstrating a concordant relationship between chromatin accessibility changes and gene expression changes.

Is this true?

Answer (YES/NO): YES